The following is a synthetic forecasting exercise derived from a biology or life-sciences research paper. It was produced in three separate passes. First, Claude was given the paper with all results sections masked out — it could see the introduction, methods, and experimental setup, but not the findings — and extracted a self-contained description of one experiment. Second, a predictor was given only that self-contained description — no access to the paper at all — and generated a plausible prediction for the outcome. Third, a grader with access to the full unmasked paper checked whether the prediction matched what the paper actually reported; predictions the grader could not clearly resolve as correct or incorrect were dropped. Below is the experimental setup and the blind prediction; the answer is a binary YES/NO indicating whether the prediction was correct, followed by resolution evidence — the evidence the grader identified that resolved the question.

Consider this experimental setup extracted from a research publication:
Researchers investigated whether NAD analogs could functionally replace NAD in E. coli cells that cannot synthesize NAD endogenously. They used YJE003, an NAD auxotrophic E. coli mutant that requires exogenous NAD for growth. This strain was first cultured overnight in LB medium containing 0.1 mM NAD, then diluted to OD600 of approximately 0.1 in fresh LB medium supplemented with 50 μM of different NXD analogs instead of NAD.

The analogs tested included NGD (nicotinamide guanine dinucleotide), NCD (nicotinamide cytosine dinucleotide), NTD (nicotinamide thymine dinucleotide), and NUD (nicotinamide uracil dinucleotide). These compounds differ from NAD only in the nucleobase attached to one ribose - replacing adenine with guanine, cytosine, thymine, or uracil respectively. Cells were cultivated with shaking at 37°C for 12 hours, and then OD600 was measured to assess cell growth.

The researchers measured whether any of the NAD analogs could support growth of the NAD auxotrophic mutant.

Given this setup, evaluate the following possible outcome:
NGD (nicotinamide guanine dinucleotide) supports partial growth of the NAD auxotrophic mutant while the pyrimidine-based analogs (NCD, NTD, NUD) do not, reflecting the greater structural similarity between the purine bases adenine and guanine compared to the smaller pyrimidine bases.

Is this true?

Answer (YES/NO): YES